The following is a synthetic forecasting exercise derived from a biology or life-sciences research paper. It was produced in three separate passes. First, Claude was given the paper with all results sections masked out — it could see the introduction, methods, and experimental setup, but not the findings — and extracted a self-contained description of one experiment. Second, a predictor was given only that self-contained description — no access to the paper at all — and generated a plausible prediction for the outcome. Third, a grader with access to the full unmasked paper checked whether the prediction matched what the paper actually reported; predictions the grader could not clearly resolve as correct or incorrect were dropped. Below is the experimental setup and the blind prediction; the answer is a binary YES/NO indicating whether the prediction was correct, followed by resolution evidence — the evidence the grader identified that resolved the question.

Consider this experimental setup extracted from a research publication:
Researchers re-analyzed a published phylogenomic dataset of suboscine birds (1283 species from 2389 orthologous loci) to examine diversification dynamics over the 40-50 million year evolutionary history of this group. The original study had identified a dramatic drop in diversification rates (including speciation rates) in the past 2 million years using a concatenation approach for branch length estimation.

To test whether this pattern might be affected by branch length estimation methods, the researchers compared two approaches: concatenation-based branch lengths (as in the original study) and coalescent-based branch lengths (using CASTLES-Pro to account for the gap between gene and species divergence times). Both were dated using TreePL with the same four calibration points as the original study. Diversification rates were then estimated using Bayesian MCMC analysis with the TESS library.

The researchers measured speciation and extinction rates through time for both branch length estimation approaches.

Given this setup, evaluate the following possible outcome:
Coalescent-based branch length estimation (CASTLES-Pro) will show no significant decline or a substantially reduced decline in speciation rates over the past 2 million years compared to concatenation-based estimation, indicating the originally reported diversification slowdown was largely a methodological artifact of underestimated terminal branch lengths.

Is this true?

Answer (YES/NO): NO